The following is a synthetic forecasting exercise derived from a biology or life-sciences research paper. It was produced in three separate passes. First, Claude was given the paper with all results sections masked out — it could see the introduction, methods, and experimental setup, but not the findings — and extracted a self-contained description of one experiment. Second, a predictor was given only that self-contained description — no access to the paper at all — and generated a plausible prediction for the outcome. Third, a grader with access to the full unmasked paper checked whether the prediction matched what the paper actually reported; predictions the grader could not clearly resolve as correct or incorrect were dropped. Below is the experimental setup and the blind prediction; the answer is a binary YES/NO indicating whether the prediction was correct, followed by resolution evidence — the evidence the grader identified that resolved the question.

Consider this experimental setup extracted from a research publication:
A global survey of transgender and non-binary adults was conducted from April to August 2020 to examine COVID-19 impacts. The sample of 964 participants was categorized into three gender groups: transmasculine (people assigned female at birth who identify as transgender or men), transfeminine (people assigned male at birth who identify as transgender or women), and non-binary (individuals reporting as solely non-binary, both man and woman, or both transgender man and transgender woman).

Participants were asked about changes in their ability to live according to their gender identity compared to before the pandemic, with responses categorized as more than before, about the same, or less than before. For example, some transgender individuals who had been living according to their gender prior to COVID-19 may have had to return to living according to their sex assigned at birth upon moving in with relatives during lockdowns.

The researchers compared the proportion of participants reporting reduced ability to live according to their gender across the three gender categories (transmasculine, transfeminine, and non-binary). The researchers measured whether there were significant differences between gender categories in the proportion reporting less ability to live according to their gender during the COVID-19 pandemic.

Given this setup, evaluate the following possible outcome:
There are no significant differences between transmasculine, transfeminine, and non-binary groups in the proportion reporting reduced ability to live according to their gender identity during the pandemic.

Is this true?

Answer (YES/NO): NO